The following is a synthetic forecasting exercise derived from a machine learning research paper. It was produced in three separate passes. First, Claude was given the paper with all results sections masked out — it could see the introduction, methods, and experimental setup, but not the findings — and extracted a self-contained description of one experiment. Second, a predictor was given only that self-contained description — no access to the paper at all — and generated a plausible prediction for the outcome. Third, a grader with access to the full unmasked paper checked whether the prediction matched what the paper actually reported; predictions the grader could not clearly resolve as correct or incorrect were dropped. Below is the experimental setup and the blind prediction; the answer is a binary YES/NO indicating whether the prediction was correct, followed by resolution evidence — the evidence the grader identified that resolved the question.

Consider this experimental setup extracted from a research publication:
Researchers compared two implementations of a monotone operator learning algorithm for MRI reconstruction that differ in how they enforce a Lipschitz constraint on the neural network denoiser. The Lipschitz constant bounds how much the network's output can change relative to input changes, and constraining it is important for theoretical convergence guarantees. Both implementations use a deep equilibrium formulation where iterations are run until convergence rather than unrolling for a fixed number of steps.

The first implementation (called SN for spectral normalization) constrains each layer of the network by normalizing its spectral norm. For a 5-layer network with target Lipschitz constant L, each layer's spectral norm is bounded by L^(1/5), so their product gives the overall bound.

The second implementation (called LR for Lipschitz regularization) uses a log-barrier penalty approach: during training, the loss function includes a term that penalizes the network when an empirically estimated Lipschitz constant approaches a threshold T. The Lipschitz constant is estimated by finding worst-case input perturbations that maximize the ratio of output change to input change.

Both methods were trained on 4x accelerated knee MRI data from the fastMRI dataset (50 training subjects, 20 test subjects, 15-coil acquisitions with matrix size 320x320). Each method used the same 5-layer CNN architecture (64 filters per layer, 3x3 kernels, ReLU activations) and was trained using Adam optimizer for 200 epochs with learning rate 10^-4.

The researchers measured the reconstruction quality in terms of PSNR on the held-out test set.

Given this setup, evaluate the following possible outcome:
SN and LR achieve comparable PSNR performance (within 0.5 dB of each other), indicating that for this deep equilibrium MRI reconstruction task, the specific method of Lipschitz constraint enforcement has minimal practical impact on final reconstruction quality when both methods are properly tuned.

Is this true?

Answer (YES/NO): NO